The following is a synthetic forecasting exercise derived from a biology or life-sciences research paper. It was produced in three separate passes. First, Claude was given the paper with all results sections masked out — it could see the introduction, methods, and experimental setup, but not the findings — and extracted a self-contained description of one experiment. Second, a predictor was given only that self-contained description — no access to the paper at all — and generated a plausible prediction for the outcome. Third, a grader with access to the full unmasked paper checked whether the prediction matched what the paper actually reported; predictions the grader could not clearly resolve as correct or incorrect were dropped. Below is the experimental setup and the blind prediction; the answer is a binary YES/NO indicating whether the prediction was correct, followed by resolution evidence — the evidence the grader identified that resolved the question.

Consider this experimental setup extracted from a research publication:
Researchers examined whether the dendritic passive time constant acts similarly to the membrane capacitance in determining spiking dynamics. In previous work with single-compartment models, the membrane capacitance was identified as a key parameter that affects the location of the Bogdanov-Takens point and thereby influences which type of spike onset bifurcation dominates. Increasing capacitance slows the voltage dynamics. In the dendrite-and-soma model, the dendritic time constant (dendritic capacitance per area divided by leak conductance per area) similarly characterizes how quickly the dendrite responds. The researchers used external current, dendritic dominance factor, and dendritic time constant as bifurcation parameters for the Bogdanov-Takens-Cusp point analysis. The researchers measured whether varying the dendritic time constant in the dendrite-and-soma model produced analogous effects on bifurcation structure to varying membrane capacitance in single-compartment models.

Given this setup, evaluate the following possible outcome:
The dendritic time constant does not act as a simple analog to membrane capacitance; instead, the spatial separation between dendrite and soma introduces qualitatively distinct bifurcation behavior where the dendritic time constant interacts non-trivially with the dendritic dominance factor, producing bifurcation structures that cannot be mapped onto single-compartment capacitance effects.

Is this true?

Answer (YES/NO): NO